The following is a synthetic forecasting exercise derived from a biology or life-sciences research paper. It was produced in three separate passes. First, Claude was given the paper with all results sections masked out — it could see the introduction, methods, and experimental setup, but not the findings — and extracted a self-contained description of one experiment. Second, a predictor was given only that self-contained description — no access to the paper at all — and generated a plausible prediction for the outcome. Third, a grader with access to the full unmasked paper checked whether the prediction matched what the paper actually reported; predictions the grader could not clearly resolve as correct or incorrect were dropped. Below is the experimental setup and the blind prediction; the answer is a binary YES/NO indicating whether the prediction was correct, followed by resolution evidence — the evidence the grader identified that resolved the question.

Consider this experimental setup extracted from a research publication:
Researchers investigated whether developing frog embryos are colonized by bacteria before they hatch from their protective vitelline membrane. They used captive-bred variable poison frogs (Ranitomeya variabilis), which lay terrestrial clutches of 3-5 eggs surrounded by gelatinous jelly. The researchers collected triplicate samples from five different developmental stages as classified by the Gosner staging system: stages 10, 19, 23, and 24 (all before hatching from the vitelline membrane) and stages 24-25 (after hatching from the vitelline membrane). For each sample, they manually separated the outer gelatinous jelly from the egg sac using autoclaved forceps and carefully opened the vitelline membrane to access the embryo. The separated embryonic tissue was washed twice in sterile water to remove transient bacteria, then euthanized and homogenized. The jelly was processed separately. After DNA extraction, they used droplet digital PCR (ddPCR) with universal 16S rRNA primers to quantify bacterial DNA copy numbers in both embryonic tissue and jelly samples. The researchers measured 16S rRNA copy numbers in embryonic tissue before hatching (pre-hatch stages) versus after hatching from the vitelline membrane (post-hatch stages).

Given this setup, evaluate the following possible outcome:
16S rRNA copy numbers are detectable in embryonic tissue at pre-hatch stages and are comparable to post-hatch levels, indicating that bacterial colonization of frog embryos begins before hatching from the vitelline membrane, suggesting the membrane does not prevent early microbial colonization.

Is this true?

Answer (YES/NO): NO